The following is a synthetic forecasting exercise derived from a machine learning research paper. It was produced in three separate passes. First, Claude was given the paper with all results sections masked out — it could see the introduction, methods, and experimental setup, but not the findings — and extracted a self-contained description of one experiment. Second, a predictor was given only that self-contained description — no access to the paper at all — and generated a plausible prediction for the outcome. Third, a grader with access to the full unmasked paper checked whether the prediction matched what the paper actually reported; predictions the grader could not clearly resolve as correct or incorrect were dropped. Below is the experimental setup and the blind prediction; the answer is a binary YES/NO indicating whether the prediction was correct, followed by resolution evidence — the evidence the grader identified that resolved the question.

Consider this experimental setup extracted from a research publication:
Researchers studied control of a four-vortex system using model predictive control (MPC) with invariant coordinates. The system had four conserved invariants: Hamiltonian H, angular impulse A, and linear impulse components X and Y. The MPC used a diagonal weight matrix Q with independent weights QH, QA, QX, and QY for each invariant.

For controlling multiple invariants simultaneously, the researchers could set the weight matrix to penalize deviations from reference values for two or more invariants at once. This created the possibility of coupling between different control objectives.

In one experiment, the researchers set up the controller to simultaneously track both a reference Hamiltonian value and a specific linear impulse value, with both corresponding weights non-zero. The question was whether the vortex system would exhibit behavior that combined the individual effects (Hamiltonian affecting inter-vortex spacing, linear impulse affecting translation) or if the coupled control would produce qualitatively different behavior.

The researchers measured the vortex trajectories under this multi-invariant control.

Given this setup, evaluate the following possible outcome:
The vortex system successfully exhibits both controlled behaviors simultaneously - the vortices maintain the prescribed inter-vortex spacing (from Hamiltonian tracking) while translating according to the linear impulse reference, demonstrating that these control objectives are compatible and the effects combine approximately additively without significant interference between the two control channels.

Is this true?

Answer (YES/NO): NO